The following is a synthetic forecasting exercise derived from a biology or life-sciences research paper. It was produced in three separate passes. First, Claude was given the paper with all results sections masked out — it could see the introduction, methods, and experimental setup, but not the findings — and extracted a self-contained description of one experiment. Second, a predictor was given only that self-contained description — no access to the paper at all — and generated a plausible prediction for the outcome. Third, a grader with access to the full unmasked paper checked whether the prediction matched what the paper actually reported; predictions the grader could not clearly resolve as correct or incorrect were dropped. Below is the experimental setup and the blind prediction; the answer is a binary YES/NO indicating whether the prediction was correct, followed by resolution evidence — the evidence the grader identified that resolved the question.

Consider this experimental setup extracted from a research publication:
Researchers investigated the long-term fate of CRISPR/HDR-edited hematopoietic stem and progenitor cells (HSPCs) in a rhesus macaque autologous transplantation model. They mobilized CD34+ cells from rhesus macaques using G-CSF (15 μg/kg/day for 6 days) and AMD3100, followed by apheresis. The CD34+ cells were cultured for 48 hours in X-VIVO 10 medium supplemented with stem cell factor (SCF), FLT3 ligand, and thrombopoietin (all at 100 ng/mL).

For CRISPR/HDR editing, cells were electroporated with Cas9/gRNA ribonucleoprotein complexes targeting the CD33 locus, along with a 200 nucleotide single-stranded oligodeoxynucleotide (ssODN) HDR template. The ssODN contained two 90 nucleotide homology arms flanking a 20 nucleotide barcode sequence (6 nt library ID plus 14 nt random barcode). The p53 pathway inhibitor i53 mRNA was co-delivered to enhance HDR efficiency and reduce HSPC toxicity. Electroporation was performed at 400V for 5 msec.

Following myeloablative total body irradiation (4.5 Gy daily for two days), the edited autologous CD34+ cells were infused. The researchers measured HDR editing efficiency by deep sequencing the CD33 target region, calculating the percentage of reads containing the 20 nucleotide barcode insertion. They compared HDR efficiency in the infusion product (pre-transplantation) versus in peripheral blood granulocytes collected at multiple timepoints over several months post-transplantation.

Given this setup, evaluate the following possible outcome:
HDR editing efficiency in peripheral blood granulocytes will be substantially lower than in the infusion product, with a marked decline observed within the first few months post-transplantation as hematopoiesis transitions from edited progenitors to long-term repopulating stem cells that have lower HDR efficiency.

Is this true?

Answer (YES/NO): YES